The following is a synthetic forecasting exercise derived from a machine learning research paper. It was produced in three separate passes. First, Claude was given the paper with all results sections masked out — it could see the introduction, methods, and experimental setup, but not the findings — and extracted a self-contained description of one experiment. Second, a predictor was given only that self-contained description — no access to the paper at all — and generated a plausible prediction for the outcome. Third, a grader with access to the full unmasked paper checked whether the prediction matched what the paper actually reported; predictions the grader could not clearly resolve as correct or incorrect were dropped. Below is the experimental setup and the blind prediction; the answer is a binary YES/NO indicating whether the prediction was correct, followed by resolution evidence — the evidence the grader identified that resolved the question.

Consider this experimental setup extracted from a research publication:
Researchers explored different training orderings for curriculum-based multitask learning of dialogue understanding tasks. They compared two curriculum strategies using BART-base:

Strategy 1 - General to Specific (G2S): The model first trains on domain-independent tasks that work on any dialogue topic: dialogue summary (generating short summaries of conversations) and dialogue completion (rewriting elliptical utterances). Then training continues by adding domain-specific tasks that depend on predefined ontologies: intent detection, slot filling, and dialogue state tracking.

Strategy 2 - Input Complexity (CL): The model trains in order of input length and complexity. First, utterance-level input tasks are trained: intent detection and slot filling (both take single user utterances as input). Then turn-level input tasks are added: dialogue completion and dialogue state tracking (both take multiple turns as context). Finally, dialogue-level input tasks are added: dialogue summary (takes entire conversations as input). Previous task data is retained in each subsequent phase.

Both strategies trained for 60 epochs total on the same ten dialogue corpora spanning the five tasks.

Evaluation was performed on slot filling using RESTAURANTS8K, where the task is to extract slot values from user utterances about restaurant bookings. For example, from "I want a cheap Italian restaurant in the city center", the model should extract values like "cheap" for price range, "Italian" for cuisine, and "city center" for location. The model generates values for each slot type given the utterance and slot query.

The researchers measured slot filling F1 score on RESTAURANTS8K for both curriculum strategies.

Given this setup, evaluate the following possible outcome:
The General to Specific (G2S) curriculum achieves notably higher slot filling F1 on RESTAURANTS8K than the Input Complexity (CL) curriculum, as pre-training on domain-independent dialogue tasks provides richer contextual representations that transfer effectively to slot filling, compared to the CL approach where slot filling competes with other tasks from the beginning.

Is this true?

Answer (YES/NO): NO